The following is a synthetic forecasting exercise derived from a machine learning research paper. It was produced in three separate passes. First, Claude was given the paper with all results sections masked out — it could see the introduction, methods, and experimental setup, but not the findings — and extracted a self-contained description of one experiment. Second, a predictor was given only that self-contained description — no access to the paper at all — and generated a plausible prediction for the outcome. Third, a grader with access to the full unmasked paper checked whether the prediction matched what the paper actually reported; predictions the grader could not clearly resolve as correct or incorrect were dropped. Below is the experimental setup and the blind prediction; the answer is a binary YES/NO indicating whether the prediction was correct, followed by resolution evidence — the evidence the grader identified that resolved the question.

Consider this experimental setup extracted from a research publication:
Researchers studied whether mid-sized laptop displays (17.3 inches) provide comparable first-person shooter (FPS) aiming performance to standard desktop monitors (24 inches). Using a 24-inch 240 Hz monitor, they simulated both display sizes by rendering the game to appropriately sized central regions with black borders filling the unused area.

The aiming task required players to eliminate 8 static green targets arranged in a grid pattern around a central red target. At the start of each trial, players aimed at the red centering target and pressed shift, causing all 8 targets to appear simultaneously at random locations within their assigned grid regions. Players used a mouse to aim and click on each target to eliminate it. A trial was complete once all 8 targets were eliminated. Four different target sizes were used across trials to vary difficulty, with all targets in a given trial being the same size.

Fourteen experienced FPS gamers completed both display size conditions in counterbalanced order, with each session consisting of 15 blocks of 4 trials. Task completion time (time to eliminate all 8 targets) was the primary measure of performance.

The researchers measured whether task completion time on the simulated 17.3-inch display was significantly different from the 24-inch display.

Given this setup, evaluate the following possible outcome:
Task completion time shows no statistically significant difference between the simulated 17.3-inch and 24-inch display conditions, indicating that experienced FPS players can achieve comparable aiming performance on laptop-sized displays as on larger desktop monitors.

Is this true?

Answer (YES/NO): NO